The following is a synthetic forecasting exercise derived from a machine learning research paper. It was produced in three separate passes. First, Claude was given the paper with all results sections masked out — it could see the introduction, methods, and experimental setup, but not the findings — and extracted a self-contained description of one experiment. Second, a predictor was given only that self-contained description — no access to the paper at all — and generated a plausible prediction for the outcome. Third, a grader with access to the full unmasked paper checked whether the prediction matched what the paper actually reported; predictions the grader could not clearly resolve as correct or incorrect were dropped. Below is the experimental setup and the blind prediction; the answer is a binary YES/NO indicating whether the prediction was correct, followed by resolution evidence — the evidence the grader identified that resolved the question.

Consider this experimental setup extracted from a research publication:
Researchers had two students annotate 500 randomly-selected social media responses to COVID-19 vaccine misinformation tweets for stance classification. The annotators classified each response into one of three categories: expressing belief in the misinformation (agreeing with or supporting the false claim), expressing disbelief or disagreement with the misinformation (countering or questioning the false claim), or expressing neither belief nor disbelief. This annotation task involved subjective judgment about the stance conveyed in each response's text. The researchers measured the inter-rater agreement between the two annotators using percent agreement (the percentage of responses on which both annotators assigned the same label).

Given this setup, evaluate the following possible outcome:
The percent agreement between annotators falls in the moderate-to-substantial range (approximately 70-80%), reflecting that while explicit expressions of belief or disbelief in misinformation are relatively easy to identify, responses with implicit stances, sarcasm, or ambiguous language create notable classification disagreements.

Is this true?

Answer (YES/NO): YES